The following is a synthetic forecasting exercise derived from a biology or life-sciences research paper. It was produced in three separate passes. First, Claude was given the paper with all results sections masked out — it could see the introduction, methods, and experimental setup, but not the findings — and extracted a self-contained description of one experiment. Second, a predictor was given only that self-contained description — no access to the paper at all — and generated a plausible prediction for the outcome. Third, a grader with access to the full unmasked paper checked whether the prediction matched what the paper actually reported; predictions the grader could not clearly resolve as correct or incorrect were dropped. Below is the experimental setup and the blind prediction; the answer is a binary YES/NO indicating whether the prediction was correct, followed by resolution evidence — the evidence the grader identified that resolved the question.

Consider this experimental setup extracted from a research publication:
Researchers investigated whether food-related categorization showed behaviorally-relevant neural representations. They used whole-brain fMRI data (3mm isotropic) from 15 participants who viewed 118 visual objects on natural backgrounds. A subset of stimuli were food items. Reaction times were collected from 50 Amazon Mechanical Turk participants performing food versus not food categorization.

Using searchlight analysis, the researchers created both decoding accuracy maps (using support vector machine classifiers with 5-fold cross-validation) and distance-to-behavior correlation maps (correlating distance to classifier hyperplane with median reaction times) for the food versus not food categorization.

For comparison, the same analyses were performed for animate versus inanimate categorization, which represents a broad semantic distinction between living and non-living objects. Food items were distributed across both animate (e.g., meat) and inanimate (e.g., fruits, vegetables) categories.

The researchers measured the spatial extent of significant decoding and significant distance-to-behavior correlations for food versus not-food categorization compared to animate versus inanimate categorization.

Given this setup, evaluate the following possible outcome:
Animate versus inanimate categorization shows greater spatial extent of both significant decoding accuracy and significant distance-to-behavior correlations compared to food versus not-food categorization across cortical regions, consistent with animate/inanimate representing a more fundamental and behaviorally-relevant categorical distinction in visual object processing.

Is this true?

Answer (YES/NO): YES